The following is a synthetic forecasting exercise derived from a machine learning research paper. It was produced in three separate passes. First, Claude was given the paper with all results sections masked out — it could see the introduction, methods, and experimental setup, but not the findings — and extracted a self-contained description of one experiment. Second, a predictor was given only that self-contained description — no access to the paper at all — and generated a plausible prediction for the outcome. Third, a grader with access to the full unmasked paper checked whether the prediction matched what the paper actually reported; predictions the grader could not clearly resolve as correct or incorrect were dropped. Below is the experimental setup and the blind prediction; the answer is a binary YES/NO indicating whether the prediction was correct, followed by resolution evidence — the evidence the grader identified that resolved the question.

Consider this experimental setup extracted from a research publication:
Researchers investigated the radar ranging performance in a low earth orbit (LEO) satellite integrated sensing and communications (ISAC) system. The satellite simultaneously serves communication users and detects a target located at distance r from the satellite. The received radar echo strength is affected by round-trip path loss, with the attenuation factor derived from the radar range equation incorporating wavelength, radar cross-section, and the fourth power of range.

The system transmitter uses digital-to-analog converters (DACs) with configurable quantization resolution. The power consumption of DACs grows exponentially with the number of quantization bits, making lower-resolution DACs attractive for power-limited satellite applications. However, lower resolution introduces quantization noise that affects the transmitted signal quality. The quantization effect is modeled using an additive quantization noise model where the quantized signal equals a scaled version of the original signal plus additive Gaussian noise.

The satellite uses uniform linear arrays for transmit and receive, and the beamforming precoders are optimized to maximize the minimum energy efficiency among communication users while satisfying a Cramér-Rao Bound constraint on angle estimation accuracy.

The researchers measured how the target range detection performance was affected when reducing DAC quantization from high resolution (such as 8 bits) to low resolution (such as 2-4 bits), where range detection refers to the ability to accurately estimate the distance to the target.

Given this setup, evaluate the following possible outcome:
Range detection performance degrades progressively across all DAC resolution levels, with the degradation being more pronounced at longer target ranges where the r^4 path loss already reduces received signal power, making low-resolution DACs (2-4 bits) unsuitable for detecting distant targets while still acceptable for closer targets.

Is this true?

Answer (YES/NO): NO